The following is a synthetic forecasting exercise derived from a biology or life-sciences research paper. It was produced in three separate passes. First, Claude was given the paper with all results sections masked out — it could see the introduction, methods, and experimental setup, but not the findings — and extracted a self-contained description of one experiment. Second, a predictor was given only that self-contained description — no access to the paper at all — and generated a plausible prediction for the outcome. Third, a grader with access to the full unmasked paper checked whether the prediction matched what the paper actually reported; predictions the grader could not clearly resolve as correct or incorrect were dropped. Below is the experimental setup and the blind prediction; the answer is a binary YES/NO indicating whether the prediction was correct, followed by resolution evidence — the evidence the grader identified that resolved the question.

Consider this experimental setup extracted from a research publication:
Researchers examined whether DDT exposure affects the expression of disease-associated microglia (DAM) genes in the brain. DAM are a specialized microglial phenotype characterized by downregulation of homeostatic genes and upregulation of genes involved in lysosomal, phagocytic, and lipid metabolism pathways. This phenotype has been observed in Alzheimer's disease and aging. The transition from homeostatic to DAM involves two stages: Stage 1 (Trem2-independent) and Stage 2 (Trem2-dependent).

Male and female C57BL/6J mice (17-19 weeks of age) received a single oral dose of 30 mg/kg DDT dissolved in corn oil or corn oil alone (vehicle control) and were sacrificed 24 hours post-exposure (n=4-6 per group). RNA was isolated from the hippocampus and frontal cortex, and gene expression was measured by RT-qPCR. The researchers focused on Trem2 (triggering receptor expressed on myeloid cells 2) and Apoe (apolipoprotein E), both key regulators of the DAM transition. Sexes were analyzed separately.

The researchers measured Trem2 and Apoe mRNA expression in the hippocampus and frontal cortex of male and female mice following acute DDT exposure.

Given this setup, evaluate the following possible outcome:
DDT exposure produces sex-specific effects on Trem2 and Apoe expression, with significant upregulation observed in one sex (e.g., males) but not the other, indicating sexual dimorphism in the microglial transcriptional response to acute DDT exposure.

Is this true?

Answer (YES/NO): YES